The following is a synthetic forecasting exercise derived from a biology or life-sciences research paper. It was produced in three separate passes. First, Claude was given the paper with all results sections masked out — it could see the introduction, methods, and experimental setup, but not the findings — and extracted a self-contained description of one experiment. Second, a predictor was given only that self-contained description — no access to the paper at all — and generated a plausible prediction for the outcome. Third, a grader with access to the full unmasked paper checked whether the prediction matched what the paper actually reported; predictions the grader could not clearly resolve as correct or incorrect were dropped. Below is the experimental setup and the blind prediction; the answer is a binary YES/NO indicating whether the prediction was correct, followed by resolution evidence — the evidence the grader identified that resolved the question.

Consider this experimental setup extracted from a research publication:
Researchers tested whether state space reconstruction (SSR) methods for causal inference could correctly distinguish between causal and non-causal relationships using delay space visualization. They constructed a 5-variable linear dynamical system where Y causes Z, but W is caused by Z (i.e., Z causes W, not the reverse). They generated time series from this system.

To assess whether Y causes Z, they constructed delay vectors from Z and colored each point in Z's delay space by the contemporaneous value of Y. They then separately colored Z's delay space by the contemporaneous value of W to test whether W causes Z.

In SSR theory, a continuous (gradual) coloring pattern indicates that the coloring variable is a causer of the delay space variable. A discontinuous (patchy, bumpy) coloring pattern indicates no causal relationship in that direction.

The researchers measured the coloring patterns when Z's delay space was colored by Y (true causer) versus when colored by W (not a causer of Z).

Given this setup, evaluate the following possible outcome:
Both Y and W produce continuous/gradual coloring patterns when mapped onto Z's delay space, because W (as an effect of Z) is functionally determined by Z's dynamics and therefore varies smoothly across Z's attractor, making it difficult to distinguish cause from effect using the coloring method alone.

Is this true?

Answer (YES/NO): NO